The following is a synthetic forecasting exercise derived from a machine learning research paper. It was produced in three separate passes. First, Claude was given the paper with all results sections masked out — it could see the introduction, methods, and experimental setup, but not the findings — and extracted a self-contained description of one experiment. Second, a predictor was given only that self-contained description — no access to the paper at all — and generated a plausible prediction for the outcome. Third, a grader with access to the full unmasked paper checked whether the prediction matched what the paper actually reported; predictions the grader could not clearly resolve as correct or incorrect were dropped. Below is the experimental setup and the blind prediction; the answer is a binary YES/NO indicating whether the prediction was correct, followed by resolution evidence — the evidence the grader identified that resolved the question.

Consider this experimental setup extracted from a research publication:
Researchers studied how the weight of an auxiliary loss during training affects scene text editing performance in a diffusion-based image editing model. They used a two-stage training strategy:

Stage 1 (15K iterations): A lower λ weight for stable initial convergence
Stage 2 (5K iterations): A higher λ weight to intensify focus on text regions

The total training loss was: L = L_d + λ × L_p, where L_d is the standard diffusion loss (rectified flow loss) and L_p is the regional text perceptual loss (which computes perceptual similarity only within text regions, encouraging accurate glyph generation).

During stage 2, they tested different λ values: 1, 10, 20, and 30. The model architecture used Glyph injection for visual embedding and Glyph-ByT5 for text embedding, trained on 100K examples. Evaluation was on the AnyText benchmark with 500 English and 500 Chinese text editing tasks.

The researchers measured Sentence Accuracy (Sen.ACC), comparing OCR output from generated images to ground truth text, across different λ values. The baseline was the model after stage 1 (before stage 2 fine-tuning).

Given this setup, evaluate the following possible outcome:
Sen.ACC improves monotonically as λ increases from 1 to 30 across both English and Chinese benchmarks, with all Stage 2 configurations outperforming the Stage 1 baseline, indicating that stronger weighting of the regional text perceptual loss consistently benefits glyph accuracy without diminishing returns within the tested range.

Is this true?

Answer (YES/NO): YES